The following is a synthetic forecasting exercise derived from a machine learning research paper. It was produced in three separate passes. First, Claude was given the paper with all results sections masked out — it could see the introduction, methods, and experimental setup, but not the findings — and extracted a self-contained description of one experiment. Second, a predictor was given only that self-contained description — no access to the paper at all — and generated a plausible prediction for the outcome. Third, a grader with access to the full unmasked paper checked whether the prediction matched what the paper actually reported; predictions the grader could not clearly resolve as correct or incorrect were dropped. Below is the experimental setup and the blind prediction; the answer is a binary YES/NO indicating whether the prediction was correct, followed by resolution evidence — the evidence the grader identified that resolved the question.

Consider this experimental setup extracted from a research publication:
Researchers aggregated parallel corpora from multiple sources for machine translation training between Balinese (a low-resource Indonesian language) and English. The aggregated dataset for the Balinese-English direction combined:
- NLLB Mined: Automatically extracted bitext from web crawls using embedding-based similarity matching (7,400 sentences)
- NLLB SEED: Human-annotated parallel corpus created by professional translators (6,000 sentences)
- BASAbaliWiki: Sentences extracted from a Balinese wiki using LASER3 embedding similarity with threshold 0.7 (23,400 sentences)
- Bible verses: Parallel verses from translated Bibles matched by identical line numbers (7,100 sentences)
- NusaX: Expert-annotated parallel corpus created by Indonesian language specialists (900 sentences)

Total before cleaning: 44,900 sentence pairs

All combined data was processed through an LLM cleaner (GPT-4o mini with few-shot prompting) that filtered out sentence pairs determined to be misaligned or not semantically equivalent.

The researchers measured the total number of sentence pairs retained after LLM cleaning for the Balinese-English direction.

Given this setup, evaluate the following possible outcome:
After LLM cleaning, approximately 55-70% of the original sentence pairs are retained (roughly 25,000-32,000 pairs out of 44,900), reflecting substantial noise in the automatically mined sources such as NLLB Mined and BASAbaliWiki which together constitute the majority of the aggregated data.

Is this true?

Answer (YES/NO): NO